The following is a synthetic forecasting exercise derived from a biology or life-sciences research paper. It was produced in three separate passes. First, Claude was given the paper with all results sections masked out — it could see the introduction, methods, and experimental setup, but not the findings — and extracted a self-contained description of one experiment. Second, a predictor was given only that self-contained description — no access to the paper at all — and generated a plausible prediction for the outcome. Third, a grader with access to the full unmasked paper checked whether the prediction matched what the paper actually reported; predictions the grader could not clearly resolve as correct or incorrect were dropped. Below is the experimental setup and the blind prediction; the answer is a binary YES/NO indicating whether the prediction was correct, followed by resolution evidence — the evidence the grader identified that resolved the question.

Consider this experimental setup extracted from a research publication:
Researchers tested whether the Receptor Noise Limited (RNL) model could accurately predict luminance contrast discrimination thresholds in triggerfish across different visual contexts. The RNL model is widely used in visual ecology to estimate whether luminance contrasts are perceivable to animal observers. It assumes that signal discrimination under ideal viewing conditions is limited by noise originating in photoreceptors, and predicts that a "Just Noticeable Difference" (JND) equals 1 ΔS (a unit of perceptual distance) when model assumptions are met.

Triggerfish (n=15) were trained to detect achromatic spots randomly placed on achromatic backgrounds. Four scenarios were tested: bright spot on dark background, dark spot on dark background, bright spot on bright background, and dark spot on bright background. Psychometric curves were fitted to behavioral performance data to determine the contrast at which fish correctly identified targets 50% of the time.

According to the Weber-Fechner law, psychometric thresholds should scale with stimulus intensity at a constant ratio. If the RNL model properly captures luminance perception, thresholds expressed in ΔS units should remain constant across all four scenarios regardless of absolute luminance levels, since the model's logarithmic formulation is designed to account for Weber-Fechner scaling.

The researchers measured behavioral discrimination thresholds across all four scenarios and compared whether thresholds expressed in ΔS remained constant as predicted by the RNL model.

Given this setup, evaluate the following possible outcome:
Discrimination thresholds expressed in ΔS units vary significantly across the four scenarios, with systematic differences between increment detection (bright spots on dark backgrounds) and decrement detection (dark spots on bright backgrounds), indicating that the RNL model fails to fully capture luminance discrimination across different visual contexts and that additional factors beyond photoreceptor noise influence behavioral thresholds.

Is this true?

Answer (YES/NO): YES